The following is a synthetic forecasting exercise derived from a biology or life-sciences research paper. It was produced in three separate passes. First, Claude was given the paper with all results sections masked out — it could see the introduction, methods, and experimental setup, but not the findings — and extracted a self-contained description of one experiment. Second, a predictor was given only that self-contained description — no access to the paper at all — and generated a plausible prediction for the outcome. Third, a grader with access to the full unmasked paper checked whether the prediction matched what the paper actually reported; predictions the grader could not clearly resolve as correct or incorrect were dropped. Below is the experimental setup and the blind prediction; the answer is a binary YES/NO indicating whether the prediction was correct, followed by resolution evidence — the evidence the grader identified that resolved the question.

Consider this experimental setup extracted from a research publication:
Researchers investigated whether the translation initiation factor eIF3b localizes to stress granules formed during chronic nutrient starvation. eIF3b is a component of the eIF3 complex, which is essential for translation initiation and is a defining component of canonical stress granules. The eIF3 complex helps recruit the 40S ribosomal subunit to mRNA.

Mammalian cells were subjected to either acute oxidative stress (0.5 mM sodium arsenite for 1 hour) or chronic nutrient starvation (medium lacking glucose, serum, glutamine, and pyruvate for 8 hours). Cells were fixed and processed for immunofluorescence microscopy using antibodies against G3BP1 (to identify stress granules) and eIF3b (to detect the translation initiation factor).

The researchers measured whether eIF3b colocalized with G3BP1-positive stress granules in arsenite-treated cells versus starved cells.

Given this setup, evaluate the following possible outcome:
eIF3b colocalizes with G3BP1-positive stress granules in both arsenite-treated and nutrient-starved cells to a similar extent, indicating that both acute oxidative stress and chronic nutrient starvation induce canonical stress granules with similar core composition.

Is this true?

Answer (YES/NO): NO